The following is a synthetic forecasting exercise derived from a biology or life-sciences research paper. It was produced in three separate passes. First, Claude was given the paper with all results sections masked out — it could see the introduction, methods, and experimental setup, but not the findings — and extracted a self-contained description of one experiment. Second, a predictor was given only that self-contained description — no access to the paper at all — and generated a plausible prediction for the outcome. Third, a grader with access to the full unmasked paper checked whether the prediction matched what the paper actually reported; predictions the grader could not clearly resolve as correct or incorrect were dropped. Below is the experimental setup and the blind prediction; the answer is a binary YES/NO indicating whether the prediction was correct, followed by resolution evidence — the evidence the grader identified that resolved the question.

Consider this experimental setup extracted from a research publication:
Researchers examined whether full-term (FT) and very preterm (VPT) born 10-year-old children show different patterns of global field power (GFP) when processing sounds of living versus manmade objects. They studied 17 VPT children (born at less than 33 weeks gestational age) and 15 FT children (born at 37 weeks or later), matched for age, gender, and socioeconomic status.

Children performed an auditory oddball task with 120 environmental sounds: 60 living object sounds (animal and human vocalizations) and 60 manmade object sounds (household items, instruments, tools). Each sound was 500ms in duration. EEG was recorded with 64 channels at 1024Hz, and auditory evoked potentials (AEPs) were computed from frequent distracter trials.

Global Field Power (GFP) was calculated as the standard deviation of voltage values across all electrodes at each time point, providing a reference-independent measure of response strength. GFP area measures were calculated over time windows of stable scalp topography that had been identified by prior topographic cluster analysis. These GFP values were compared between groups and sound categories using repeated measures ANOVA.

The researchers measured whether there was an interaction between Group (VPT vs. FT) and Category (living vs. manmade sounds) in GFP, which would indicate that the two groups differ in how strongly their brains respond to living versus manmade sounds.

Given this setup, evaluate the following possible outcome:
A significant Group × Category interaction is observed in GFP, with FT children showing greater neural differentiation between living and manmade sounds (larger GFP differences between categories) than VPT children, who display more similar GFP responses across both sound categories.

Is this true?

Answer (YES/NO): NO